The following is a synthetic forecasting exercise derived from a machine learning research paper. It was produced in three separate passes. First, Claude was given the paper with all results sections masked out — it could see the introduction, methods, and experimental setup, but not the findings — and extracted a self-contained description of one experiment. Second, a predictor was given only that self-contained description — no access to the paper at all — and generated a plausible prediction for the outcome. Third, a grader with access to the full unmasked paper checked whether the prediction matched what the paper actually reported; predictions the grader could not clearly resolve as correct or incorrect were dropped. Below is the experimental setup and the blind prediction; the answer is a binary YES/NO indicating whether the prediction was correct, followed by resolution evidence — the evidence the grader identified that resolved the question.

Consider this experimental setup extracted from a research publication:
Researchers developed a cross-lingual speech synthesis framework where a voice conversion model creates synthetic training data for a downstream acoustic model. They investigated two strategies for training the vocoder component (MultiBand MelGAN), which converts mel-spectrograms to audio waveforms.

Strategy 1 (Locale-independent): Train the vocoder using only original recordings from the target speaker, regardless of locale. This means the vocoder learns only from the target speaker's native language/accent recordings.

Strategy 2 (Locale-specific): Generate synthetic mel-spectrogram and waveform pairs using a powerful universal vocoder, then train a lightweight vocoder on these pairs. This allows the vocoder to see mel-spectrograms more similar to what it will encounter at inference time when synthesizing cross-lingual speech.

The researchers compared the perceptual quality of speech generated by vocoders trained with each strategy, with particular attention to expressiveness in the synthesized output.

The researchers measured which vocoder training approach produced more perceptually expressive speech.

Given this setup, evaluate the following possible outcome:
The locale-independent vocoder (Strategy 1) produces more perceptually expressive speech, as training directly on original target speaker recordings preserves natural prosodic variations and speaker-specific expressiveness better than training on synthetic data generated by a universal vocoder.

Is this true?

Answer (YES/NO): YES